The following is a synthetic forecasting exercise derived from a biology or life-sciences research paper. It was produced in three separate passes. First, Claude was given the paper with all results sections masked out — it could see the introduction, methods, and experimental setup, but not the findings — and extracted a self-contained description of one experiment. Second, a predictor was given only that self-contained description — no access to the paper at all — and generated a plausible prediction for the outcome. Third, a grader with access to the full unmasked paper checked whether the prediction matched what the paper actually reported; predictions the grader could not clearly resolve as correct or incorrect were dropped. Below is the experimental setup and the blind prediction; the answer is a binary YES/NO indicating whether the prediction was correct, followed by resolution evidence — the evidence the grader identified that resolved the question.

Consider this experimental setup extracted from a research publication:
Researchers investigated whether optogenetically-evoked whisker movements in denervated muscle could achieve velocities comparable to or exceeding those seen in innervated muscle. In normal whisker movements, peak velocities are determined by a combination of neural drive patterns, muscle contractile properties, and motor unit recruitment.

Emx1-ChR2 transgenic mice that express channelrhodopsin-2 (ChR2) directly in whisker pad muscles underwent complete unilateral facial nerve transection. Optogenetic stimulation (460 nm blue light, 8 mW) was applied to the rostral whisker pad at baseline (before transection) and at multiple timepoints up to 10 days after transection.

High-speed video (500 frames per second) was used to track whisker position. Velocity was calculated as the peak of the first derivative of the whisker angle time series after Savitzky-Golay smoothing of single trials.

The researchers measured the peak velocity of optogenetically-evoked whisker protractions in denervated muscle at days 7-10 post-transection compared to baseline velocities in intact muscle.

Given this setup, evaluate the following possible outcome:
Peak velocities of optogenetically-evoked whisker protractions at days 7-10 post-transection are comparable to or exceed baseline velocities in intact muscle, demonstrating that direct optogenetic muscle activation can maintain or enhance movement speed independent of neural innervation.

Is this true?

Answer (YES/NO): YES